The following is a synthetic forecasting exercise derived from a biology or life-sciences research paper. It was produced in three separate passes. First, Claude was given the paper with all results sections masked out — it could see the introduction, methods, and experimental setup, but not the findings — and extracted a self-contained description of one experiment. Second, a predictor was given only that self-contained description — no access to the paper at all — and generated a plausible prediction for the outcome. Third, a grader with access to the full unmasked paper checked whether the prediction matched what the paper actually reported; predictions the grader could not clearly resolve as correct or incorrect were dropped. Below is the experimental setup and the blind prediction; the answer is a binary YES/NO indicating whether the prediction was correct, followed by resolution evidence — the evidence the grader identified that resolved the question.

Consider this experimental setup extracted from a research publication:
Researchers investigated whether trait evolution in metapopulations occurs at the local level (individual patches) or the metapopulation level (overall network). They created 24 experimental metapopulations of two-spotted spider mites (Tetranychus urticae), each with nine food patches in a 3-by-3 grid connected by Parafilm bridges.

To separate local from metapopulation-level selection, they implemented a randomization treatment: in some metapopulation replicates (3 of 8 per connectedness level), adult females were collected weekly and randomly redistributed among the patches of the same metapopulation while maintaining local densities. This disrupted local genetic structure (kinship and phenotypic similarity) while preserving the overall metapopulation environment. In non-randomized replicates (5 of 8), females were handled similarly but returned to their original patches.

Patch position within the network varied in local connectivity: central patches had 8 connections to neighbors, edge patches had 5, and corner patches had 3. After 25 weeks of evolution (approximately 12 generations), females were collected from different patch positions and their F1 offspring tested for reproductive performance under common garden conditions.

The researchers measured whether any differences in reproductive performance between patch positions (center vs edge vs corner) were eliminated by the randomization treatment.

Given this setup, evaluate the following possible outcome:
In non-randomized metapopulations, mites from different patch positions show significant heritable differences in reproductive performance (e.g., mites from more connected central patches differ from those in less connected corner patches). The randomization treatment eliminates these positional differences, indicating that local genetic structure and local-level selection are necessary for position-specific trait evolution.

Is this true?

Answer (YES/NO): NO